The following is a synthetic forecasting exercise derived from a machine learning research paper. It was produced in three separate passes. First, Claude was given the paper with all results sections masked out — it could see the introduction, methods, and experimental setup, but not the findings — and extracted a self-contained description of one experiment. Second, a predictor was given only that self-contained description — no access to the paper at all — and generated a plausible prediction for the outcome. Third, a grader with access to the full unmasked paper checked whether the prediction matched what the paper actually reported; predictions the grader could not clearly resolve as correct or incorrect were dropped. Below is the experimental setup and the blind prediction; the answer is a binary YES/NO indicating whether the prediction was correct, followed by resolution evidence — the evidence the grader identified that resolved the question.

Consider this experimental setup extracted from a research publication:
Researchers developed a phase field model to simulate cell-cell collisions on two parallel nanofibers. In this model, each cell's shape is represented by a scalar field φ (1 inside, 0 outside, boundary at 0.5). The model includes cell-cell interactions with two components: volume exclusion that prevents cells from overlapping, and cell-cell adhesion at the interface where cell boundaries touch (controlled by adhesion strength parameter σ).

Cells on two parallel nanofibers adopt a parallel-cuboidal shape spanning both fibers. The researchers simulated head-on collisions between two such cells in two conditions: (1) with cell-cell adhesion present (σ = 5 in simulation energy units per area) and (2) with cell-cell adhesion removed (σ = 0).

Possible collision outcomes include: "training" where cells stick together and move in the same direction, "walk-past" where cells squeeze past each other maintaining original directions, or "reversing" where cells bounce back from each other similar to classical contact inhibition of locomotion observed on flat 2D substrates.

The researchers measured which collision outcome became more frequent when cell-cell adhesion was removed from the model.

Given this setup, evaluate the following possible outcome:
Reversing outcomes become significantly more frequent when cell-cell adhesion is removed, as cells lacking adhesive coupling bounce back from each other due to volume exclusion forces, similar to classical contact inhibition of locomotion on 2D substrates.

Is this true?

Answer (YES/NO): YES